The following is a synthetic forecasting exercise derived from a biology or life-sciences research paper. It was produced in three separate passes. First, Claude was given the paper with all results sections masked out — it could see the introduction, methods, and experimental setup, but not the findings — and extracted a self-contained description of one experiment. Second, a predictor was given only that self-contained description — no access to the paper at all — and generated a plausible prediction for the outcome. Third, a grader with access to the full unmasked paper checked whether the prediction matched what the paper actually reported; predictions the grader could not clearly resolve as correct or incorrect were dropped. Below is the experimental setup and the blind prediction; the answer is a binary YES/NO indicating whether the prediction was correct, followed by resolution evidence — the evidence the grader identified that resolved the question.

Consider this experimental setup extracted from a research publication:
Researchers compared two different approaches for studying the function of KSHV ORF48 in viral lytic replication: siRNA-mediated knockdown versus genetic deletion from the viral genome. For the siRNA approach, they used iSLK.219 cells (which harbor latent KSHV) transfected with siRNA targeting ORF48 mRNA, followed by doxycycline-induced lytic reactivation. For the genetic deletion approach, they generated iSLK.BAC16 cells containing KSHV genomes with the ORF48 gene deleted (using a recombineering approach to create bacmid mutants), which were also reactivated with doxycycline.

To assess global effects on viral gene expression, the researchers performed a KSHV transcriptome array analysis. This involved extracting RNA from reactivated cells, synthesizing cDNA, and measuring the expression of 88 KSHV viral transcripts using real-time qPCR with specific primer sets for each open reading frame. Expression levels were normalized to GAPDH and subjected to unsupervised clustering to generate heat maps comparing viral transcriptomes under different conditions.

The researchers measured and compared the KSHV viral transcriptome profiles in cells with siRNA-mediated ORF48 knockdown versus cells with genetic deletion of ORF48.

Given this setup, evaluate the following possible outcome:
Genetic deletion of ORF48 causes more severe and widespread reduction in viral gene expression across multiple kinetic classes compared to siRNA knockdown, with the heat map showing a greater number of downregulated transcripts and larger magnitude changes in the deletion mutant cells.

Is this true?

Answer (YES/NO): YES